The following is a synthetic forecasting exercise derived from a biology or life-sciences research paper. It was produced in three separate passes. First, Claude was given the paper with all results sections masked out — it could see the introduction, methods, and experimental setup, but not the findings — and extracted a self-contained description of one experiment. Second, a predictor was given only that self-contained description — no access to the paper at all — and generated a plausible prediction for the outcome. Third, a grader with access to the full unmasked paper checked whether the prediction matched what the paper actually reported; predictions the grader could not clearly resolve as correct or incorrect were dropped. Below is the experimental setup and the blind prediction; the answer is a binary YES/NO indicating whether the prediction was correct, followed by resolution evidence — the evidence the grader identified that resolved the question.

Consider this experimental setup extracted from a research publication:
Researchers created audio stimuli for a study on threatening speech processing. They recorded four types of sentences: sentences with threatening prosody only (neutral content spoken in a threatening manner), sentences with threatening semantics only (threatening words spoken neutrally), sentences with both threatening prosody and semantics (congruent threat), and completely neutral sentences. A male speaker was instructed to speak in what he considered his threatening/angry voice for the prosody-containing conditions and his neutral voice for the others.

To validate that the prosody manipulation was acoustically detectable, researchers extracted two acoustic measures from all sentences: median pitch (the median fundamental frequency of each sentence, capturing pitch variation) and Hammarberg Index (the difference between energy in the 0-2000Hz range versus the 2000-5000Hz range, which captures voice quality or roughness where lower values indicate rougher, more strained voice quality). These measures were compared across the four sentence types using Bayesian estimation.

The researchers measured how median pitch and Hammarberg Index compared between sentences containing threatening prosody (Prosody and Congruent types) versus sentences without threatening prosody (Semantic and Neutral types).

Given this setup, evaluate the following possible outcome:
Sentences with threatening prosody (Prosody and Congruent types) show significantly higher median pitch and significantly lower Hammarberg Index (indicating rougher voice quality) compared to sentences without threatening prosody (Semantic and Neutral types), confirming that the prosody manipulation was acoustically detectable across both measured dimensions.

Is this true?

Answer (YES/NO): YES